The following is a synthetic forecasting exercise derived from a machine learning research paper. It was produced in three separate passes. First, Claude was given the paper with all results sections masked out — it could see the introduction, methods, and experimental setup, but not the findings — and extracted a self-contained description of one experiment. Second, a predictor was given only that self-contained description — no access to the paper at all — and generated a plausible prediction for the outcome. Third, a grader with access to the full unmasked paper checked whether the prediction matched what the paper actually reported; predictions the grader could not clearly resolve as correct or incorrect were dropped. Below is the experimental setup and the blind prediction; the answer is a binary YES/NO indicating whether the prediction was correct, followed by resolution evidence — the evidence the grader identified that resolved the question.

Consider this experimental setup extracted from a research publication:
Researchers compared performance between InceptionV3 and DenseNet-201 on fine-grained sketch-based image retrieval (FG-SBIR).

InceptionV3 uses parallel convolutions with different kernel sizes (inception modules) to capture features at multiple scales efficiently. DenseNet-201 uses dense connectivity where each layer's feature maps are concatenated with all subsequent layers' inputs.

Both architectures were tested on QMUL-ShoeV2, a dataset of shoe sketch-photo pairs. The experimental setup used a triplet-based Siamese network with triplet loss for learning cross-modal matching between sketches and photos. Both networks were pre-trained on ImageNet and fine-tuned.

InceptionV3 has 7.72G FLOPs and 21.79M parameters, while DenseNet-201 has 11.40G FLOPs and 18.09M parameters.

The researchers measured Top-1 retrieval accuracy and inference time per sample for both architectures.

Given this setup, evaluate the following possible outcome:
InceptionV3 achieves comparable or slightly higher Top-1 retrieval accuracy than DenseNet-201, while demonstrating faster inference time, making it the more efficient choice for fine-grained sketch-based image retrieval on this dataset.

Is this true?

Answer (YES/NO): YES